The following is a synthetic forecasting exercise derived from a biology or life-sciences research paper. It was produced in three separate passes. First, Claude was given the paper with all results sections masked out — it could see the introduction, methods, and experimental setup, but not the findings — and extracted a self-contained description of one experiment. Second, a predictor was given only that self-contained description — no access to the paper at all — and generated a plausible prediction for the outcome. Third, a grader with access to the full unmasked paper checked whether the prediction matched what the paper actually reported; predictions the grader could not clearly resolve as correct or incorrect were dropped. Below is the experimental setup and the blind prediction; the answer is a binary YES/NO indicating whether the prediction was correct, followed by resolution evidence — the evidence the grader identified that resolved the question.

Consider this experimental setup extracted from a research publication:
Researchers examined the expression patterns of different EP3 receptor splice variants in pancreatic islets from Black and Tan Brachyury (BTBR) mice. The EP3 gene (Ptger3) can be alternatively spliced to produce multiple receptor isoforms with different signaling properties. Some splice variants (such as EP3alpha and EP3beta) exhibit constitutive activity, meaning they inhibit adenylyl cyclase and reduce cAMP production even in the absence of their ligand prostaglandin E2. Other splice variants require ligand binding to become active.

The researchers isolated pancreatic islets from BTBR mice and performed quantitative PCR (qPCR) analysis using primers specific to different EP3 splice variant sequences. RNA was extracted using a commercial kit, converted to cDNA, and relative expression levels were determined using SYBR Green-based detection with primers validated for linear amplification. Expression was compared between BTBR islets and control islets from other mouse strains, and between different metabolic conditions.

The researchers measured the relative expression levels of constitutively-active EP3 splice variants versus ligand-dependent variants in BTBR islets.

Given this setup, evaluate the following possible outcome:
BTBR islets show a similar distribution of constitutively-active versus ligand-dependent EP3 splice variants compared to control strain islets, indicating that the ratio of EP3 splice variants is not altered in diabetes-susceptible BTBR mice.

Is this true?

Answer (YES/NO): NO